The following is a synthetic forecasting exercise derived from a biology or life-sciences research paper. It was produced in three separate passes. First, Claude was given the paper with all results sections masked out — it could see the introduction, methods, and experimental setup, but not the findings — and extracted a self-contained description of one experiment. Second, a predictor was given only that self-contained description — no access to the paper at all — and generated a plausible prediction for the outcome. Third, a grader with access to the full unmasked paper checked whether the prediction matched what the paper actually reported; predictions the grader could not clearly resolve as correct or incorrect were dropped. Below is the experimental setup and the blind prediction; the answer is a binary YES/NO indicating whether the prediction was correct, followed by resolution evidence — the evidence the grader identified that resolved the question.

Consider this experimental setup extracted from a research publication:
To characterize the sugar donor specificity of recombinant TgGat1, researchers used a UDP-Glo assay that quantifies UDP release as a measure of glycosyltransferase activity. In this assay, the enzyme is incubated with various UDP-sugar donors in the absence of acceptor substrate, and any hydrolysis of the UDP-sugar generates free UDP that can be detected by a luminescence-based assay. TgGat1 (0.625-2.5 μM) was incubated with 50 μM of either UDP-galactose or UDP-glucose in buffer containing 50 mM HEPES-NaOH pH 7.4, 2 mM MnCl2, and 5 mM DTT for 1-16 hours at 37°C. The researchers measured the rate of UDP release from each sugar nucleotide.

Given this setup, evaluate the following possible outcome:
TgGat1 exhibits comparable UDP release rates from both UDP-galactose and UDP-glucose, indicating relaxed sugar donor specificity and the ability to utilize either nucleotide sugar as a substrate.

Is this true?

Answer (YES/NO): NO